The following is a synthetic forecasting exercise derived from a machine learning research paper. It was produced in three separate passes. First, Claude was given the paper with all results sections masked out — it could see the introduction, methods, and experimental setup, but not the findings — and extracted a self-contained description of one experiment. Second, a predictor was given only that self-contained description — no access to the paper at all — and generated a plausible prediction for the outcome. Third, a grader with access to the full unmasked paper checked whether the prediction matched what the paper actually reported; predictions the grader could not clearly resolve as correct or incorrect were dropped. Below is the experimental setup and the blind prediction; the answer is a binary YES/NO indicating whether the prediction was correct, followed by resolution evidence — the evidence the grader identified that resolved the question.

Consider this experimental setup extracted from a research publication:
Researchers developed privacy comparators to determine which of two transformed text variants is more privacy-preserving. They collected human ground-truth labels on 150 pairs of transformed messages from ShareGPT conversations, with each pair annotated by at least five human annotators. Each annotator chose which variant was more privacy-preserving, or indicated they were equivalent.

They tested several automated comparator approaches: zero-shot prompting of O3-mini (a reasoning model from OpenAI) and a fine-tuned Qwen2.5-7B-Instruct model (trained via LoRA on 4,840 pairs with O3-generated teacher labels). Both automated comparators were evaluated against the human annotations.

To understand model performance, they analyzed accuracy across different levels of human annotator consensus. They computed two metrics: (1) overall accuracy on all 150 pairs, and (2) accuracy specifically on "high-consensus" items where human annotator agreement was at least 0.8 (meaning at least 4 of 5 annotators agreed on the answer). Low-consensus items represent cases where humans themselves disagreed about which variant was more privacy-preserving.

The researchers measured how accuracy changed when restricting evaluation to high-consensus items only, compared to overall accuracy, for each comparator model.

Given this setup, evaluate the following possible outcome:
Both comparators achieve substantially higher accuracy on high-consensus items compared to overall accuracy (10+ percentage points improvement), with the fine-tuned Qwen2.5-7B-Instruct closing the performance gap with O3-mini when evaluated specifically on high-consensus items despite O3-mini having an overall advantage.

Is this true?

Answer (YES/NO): NO